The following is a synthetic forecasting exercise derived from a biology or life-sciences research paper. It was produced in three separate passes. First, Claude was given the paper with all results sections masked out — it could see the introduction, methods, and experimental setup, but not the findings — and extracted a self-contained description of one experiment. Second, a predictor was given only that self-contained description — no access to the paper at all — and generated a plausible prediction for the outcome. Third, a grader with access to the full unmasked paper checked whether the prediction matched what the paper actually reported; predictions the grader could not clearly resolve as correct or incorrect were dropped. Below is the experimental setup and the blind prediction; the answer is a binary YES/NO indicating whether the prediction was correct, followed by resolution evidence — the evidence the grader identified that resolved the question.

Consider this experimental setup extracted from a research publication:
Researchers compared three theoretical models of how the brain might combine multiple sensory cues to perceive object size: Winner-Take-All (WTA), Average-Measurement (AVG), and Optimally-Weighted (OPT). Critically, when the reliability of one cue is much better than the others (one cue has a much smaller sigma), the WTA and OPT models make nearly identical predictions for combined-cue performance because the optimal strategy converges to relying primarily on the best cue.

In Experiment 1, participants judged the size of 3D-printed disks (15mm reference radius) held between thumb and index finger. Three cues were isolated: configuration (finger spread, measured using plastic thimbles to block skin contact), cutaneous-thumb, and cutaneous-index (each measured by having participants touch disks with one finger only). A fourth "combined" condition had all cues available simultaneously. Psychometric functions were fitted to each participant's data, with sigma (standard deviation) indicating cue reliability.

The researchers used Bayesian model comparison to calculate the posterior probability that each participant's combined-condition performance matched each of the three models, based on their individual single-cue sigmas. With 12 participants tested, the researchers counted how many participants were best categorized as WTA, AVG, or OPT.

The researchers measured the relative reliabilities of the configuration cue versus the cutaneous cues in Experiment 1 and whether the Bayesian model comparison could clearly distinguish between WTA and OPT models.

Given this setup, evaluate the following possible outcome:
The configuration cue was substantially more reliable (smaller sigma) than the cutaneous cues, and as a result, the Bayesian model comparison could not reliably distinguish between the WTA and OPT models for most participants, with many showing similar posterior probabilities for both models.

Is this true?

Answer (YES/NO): YES